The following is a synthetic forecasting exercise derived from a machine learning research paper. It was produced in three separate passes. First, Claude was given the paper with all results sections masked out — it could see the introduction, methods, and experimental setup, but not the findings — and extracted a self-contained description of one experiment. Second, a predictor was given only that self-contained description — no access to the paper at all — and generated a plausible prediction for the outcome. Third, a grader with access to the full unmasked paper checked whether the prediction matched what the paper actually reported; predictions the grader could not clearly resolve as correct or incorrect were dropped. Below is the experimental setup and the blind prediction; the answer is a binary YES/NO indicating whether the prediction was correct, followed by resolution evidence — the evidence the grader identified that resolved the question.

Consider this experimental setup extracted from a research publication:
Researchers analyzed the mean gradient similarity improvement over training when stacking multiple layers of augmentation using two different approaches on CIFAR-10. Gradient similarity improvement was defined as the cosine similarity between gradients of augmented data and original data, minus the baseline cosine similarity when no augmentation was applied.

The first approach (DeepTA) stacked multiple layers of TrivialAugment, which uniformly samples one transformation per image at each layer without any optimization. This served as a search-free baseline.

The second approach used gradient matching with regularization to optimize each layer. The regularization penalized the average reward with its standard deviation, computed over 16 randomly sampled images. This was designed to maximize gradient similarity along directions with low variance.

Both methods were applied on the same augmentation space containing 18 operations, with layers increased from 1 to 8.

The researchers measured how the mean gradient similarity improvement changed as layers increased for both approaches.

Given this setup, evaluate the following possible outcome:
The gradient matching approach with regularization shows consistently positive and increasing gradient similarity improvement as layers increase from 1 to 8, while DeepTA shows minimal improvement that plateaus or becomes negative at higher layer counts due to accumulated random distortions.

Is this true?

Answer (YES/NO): NO